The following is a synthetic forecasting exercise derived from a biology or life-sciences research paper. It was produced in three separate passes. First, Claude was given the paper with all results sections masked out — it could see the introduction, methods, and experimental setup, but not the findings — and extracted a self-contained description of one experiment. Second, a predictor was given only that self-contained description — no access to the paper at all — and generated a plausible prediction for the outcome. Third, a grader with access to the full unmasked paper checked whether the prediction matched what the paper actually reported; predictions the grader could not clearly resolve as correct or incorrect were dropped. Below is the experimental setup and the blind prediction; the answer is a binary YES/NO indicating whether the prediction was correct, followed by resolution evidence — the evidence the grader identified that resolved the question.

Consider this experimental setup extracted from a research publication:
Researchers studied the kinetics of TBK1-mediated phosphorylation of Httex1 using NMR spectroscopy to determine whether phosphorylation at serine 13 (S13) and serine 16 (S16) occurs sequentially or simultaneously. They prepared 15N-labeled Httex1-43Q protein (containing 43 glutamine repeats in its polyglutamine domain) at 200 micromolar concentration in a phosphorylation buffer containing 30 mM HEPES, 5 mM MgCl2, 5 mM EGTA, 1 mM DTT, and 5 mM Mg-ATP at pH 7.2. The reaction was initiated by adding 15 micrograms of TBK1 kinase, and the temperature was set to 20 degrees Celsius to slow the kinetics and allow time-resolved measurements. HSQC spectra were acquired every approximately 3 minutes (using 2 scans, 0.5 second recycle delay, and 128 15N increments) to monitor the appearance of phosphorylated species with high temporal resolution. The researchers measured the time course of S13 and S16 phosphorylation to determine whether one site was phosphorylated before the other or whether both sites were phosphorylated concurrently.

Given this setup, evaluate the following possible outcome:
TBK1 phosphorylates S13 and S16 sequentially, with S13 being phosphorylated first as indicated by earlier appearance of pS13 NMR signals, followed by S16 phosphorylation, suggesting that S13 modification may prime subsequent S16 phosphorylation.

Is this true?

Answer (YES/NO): YES